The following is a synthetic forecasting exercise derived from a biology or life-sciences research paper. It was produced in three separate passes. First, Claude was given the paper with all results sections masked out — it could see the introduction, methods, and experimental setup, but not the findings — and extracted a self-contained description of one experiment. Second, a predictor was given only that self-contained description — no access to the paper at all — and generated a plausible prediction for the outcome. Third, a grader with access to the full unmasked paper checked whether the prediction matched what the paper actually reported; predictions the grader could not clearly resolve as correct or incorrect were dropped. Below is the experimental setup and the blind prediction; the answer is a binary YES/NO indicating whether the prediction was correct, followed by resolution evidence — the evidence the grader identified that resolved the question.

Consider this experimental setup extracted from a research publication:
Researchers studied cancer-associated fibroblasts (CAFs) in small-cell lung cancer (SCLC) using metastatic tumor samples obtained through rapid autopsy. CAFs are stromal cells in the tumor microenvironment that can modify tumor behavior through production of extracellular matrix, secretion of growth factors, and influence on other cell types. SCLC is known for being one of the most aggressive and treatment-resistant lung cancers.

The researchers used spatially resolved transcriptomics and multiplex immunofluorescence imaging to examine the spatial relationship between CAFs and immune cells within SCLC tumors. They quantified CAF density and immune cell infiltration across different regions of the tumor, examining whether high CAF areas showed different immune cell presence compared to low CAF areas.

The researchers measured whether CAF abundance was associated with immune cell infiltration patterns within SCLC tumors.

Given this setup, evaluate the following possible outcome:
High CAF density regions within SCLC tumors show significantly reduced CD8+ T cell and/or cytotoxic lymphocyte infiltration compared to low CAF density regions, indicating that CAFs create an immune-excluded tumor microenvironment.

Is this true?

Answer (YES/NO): YES